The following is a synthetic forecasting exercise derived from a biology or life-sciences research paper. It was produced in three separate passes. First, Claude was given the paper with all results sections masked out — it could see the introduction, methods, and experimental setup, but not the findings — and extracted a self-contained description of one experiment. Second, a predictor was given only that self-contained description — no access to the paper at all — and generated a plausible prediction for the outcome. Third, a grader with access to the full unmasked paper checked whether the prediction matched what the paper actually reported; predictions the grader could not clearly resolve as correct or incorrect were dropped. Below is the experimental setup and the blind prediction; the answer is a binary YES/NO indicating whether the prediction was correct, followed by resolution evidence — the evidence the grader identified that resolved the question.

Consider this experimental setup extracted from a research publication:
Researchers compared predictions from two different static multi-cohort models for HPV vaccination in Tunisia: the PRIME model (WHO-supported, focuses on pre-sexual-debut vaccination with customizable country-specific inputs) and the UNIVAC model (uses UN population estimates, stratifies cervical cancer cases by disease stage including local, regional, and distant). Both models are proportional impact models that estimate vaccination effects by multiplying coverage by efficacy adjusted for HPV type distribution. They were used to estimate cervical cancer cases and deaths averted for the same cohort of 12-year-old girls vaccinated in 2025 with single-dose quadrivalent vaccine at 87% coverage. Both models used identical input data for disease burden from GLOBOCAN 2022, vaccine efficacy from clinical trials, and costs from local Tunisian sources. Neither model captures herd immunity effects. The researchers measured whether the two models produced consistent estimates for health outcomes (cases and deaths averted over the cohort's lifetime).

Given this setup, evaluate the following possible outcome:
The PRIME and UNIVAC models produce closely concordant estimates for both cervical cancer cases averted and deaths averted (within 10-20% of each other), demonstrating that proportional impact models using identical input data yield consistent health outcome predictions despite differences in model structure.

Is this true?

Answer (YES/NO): NO